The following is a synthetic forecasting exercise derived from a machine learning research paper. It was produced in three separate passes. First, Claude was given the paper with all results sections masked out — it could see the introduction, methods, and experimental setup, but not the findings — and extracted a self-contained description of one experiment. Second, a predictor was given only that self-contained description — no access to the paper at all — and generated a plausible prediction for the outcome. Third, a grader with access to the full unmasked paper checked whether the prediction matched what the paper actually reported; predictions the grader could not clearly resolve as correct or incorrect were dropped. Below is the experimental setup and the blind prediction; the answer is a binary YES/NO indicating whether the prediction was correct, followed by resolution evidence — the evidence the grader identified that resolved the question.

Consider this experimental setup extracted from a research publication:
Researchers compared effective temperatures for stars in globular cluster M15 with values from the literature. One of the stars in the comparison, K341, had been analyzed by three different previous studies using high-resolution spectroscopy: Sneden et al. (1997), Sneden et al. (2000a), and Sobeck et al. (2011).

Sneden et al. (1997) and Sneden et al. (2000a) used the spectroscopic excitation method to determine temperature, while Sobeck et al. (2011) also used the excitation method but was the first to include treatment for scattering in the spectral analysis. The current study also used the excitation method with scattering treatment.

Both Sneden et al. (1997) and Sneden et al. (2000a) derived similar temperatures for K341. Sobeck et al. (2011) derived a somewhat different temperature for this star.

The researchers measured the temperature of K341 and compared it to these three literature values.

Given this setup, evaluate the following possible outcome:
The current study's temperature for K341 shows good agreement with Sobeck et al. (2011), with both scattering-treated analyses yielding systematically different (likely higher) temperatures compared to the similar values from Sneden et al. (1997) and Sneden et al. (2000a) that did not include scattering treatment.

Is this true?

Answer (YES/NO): NO